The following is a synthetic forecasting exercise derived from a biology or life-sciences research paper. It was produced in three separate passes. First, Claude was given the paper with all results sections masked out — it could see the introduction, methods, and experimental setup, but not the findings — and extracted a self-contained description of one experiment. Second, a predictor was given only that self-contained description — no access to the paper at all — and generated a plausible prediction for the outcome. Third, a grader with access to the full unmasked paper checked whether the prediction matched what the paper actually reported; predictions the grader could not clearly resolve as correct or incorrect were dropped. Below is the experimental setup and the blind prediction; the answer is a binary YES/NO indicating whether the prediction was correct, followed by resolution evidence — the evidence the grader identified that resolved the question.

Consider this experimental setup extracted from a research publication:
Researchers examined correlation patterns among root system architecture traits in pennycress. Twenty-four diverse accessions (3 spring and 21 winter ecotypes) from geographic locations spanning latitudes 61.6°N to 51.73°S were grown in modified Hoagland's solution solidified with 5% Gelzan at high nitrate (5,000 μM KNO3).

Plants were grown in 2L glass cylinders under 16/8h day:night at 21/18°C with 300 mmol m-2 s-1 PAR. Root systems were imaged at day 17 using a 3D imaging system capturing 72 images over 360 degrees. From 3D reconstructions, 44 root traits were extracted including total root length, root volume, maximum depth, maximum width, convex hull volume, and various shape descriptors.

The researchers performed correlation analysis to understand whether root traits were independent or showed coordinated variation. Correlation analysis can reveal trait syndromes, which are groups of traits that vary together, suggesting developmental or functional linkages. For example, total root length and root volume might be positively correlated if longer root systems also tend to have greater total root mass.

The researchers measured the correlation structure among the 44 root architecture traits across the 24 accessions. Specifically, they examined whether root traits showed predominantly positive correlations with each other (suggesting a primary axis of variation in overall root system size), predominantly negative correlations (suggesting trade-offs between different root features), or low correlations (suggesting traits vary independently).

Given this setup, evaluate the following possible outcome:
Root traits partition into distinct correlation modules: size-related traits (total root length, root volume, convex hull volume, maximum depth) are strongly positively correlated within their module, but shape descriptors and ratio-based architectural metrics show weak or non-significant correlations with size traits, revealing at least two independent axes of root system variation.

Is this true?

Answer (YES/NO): NO